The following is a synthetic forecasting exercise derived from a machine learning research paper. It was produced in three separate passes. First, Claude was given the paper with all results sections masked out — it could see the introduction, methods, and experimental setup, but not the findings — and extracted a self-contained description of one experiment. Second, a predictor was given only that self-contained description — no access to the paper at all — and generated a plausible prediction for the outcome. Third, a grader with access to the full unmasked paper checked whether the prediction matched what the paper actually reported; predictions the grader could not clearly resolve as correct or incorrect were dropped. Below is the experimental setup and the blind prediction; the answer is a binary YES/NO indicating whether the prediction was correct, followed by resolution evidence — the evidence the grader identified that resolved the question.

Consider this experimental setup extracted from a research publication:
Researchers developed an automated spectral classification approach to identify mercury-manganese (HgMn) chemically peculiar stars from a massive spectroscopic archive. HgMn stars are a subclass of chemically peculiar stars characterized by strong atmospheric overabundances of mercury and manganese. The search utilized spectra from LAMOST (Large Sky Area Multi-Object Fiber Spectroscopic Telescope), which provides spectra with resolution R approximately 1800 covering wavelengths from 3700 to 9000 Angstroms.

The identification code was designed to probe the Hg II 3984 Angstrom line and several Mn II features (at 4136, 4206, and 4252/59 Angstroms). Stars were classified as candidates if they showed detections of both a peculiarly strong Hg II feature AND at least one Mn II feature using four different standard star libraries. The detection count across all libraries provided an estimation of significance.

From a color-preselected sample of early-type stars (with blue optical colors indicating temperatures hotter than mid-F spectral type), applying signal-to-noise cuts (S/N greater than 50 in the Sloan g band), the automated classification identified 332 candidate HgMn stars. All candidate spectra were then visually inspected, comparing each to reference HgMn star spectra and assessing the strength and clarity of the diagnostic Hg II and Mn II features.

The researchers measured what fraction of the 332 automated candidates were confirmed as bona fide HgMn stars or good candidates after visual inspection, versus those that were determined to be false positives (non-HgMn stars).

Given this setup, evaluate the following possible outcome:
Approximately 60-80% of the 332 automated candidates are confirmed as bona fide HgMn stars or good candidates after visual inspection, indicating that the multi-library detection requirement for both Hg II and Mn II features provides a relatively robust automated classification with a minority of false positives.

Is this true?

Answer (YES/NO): NO